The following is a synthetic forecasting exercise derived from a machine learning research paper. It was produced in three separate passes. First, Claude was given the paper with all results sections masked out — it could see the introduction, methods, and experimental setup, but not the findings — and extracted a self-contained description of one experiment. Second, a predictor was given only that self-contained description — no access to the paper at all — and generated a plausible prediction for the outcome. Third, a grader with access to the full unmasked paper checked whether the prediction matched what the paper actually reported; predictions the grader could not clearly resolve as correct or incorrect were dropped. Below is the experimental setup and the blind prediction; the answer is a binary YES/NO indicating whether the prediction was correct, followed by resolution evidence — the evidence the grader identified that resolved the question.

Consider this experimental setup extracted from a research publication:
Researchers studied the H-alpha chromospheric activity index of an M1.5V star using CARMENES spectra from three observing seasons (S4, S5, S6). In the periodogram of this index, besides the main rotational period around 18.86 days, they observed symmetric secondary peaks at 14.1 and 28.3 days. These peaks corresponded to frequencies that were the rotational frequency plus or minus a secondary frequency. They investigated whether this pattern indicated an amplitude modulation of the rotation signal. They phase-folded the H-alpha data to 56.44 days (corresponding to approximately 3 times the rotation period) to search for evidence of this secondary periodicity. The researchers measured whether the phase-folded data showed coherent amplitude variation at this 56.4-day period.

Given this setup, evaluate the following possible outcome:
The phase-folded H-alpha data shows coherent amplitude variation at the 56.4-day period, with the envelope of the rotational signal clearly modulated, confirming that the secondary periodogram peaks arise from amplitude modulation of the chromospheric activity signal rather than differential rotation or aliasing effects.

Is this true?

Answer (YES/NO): YES